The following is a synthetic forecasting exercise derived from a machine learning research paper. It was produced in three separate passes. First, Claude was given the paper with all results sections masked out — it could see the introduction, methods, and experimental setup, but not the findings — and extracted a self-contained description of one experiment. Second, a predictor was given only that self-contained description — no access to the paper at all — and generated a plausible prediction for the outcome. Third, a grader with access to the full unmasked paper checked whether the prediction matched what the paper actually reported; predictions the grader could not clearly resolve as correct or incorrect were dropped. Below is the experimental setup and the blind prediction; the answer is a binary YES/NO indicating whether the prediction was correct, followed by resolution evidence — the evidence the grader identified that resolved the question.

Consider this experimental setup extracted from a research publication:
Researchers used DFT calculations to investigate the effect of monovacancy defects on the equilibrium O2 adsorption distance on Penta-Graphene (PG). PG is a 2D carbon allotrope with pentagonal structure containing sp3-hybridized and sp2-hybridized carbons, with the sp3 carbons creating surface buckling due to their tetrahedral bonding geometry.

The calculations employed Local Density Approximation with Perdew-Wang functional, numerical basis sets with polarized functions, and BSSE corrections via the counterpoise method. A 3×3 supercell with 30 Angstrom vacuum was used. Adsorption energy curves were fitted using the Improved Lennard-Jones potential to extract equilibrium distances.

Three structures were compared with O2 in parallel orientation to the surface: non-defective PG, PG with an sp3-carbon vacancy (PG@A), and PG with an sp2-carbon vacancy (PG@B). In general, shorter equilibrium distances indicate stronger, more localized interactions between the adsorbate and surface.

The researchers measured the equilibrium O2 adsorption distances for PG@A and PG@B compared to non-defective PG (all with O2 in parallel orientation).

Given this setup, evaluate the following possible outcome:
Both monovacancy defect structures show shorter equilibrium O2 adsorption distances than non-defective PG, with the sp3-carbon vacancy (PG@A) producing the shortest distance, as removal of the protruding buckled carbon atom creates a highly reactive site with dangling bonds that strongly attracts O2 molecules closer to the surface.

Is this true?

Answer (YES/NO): YES